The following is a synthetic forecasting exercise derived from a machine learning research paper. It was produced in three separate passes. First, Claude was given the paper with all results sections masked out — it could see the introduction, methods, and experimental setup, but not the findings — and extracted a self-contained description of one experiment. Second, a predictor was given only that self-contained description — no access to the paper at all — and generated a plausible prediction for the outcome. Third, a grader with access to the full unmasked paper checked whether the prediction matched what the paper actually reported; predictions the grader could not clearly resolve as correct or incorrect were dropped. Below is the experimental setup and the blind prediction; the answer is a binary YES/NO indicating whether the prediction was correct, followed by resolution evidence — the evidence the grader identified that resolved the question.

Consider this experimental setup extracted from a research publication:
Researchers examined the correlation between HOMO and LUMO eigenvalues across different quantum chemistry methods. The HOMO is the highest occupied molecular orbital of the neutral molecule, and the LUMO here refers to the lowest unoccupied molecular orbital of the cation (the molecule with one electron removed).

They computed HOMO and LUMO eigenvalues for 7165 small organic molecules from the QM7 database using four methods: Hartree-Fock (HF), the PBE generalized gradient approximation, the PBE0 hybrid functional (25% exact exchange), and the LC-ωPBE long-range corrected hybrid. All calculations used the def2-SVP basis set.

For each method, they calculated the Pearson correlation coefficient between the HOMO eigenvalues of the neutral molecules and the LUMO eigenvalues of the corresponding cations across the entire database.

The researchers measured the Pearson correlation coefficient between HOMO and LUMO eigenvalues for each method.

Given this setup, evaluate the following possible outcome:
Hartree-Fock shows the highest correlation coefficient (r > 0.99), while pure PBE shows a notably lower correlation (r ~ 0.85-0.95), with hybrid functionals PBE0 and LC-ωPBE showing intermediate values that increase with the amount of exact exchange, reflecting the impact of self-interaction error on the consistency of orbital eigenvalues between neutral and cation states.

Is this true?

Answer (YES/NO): NO